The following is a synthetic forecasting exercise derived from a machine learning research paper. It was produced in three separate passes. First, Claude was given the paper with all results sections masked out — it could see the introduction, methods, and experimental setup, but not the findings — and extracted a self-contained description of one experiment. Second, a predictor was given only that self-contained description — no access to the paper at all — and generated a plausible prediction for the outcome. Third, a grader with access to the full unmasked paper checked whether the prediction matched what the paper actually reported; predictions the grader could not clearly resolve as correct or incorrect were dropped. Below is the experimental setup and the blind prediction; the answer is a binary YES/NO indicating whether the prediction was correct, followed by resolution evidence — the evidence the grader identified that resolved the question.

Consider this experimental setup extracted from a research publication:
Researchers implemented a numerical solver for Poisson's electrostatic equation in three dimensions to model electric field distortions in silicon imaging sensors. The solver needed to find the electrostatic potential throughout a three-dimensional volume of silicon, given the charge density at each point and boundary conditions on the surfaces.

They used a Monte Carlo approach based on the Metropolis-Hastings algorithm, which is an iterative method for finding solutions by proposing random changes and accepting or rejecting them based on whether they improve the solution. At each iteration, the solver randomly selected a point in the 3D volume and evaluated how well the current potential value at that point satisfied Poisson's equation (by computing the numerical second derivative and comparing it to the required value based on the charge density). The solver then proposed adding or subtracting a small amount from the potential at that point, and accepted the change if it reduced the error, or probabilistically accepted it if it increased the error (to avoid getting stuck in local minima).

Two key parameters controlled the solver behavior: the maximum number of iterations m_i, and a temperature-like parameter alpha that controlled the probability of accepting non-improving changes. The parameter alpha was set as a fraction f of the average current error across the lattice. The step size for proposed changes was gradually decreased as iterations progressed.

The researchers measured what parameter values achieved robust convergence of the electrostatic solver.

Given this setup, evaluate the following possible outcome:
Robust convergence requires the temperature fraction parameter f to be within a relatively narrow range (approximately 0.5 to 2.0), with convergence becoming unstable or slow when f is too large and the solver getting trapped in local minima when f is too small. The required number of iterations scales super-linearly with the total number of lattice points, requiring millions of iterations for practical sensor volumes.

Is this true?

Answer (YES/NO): NO